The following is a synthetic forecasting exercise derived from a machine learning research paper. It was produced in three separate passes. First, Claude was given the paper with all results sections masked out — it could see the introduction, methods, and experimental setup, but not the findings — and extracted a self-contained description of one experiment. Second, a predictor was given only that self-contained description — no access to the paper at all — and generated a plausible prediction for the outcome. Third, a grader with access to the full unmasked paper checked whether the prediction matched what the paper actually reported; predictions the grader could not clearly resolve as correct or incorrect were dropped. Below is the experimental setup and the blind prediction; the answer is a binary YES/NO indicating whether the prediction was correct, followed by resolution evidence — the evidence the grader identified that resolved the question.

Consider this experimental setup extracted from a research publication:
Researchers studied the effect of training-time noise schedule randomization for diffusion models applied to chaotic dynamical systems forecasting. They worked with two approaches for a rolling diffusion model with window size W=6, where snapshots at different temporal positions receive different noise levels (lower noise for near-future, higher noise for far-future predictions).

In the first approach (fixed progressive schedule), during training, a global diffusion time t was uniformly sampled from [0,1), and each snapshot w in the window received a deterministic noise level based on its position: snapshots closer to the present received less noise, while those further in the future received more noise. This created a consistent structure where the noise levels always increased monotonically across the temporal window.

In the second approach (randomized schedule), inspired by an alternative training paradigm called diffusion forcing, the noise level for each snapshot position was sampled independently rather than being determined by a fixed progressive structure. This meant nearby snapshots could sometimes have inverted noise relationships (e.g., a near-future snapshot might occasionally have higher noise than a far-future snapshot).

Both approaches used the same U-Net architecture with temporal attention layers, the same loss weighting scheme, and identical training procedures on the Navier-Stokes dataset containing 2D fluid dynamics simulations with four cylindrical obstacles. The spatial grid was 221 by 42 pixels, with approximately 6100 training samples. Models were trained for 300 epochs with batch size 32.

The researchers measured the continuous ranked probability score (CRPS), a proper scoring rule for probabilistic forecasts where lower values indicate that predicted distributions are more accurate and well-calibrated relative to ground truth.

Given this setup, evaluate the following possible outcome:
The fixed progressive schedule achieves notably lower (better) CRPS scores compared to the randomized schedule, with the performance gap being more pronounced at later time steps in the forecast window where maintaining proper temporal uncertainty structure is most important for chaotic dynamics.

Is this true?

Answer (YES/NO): NO